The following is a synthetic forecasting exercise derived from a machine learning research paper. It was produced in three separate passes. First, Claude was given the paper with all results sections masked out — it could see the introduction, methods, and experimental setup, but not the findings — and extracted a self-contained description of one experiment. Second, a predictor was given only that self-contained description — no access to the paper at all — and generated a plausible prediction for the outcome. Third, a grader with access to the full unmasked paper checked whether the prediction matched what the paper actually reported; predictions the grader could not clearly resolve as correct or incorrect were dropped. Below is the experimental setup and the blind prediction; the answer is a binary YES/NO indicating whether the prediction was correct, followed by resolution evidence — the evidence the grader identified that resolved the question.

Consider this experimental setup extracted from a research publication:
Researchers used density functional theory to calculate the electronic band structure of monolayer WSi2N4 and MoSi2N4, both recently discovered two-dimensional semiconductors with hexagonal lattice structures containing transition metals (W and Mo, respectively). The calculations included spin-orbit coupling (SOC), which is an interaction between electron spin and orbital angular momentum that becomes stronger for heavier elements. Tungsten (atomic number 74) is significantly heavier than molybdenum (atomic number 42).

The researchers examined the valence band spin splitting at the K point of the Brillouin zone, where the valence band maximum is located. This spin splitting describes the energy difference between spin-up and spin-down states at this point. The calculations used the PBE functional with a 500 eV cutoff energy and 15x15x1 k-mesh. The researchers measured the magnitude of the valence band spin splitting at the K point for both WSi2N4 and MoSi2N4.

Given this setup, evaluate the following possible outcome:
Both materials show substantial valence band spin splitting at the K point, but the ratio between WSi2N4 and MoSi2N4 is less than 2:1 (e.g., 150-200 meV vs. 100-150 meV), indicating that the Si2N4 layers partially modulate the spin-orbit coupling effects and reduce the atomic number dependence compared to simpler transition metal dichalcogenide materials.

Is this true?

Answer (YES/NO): NO